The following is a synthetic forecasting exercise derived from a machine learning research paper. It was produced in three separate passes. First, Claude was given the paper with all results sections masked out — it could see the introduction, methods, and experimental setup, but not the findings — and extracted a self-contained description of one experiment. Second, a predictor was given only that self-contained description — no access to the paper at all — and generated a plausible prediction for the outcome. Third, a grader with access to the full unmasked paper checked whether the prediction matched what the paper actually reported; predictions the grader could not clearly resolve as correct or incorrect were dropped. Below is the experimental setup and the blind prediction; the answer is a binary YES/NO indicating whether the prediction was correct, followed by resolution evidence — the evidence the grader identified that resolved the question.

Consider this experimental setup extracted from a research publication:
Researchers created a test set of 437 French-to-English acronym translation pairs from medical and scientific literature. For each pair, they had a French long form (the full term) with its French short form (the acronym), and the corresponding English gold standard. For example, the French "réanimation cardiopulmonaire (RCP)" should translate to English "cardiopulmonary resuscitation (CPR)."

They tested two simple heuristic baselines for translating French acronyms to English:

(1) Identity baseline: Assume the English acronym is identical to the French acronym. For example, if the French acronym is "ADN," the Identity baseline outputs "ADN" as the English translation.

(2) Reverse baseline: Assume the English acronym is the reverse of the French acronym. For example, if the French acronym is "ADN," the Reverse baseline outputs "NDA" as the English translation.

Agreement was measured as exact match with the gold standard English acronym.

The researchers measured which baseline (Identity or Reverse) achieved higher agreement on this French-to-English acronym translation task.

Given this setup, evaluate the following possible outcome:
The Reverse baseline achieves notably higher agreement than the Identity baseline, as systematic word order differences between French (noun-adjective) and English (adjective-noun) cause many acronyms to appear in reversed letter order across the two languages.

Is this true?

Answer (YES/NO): YES